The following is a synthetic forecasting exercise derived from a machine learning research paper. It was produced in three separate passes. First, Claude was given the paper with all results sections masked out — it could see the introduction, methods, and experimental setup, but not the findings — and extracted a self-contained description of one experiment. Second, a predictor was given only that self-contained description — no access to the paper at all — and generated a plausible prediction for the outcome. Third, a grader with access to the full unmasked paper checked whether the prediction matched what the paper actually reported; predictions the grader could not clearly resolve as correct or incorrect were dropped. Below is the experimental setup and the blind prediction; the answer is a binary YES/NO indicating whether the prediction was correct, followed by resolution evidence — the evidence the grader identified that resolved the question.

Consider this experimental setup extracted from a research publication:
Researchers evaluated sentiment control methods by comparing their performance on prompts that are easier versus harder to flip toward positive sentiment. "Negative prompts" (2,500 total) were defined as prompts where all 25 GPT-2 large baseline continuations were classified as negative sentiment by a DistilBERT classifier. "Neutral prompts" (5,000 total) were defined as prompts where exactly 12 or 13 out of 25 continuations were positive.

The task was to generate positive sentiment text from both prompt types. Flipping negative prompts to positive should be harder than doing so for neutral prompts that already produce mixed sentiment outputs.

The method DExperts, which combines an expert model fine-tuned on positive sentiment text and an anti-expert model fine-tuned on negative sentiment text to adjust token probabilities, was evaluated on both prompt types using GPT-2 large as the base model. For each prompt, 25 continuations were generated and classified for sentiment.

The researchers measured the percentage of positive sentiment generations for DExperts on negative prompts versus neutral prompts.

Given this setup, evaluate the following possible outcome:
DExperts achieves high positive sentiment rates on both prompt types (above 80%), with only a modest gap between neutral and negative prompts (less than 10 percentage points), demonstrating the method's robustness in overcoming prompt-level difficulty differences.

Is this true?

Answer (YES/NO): NO